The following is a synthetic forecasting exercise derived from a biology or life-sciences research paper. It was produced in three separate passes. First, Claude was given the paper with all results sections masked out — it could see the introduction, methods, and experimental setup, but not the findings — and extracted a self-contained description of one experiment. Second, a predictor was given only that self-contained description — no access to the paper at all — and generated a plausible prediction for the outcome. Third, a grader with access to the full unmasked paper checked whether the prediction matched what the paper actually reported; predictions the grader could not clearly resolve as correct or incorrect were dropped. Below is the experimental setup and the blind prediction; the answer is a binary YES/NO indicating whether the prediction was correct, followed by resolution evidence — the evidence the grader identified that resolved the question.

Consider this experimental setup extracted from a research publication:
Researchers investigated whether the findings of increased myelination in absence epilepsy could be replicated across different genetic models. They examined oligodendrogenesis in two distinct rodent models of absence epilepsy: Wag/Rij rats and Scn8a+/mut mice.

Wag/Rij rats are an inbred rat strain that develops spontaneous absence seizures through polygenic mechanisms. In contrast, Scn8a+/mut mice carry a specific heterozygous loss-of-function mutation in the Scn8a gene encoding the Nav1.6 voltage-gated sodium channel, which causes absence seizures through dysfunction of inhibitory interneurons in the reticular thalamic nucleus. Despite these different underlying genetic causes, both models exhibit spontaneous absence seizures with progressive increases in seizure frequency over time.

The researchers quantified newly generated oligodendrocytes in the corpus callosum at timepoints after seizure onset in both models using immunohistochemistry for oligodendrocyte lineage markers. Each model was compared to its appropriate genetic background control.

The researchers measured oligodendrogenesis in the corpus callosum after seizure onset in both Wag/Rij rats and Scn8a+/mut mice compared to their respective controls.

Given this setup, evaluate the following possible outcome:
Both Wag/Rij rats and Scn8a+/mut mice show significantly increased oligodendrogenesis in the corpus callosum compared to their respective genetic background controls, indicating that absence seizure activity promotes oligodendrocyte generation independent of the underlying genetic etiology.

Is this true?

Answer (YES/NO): YES